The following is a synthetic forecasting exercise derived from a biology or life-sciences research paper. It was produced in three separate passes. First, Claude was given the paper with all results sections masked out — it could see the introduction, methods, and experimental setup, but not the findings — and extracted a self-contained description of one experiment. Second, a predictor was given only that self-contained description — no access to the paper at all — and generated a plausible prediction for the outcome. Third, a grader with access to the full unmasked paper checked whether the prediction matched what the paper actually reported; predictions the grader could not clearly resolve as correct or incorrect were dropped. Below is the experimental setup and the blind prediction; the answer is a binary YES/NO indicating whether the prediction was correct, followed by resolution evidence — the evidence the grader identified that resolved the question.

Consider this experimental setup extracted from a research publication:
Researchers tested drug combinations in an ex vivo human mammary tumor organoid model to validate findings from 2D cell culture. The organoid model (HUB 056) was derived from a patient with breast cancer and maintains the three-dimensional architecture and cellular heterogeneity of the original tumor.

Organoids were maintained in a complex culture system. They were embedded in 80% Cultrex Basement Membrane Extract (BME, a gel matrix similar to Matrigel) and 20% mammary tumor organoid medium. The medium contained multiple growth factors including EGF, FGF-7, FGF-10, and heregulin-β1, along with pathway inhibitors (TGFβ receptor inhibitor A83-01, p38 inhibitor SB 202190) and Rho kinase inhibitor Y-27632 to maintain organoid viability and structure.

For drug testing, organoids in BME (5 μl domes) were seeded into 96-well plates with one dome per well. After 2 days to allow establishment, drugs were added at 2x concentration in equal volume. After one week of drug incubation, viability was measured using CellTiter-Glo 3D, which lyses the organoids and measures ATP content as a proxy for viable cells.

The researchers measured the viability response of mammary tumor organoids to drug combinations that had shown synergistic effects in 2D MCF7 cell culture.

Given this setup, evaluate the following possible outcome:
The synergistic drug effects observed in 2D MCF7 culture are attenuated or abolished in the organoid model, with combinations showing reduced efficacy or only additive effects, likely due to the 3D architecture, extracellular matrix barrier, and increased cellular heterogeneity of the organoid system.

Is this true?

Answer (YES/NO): NO